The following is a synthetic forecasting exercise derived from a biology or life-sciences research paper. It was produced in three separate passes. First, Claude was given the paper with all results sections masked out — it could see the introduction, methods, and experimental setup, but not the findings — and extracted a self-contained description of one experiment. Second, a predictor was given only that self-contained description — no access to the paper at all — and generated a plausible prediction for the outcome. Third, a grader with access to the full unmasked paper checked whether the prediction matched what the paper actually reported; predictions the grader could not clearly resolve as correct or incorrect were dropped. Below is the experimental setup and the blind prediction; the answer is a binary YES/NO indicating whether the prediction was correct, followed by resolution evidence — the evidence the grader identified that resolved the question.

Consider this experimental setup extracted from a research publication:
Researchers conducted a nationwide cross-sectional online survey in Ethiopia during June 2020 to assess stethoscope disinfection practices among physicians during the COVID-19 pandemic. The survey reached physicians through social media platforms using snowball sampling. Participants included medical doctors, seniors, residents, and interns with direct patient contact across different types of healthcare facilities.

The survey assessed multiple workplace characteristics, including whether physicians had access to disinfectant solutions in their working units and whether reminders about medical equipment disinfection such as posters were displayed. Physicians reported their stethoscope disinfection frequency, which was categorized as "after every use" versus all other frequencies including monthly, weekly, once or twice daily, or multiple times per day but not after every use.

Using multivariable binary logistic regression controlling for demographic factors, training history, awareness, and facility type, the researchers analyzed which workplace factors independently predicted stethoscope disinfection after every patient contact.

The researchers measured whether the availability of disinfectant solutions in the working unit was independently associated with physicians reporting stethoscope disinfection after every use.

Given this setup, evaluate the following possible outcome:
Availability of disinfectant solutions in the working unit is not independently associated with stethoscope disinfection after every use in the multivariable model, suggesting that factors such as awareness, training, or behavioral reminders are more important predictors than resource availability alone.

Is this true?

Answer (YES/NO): NO